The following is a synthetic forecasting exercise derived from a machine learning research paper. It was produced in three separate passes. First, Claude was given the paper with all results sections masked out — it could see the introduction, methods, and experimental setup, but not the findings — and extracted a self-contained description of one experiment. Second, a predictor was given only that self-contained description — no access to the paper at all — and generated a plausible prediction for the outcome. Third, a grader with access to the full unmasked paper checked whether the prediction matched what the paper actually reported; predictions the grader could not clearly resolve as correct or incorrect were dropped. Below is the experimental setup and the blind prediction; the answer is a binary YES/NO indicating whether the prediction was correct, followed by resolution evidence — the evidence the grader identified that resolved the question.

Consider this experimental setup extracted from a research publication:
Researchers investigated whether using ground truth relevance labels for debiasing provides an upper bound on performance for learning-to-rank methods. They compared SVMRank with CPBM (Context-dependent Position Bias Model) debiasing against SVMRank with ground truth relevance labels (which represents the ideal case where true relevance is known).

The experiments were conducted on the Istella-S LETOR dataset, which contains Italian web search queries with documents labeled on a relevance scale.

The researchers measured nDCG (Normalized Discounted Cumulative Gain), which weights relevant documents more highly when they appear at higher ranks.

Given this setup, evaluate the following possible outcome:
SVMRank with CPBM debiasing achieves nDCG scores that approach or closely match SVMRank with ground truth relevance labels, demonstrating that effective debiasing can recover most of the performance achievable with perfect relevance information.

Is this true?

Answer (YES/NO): NO